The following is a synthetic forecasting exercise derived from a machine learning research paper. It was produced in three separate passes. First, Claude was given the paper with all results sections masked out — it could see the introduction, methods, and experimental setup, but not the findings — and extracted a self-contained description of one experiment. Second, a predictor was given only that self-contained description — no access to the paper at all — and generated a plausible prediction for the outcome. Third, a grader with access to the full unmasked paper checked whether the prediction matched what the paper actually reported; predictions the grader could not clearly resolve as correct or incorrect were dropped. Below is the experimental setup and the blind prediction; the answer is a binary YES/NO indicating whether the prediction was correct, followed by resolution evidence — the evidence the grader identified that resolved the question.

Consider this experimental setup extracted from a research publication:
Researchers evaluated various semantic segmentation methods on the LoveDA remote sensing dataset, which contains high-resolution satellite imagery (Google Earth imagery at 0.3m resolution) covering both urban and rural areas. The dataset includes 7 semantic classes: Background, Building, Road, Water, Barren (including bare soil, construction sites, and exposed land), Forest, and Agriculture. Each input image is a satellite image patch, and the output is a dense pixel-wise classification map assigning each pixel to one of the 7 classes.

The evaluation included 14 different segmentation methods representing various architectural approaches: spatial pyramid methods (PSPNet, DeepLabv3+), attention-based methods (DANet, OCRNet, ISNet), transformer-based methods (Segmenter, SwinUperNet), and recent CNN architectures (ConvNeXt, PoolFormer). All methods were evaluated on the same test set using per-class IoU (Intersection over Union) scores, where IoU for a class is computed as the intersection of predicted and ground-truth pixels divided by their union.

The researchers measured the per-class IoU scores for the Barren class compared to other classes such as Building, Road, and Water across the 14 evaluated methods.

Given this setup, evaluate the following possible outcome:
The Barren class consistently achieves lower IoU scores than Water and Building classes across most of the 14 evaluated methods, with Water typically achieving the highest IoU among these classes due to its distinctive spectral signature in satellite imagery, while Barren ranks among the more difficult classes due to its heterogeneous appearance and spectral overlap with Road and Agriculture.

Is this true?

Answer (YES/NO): YES